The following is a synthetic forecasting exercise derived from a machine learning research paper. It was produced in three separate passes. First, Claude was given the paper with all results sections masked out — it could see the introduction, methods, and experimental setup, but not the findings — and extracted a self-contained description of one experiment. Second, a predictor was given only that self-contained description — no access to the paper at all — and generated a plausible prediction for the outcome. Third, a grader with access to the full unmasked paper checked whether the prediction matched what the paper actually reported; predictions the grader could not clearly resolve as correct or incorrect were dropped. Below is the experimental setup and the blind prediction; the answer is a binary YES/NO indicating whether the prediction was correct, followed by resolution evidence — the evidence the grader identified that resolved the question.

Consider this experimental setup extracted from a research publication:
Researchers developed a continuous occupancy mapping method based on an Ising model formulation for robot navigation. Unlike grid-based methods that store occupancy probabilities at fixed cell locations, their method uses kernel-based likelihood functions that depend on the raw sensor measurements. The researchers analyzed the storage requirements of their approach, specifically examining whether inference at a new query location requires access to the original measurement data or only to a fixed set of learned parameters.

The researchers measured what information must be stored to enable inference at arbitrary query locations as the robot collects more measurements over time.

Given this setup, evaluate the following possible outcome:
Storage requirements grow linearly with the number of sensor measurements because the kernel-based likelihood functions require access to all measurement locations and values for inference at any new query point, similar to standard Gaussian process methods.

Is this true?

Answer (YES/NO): YES